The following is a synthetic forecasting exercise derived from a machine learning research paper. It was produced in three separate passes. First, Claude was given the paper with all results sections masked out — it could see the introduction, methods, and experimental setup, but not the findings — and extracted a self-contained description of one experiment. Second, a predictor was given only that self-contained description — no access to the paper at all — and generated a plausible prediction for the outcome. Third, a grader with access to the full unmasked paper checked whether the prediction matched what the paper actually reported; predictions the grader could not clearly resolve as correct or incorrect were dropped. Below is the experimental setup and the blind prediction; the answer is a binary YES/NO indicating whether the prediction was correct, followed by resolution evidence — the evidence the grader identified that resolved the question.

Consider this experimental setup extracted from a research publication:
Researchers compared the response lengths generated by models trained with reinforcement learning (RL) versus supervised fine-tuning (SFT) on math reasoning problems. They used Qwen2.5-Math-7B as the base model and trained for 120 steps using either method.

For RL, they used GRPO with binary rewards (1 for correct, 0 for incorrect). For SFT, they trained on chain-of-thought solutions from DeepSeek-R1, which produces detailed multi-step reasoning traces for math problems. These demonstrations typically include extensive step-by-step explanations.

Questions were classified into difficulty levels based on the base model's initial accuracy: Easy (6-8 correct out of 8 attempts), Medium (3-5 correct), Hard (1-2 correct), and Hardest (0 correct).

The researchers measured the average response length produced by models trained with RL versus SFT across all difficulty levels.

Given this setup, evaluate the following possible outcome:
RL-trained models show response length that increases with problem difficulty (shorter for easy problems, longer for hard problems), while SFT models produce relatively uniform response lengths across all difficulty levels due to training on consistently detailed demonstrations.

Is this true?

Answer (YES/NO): NO